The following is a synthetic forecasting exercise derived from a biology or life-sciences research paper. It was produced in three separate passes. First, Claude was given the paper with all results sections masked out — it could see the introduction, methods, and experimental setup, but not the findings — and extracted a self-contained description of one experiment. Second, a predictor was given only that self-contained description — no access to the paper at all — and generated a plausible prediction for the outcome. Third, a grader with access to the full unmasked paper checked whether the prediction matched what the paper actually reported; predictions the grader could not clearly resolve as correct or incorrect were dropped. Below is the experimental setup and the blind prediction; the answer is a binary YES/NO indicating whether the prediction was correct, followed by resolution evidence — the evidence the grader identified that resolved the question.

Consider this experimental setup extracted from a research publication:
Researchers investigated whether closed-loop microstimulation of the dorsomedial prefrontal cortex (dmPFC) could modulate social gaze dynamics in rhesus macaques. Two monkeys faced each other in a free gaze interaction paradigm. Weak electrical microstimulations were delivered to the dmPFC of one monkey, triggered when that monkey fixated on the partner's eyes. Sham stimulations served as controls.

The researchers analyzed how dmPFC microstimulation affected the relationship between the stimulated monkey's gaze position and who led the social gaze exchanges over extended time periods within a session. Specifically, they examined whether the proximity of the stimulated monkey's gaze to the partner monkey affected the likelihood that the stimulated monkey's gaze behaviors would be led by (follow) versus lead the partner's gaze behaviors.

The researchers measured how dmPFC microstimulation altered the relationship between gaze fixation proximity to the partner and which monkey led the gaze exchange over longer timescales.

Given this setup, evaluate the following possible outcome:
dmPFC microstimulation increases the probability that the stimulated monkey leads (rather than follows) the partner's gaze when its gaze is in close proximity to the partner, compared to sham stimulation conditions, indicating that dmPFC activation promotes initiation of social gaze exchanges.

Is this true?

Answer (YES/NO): NO